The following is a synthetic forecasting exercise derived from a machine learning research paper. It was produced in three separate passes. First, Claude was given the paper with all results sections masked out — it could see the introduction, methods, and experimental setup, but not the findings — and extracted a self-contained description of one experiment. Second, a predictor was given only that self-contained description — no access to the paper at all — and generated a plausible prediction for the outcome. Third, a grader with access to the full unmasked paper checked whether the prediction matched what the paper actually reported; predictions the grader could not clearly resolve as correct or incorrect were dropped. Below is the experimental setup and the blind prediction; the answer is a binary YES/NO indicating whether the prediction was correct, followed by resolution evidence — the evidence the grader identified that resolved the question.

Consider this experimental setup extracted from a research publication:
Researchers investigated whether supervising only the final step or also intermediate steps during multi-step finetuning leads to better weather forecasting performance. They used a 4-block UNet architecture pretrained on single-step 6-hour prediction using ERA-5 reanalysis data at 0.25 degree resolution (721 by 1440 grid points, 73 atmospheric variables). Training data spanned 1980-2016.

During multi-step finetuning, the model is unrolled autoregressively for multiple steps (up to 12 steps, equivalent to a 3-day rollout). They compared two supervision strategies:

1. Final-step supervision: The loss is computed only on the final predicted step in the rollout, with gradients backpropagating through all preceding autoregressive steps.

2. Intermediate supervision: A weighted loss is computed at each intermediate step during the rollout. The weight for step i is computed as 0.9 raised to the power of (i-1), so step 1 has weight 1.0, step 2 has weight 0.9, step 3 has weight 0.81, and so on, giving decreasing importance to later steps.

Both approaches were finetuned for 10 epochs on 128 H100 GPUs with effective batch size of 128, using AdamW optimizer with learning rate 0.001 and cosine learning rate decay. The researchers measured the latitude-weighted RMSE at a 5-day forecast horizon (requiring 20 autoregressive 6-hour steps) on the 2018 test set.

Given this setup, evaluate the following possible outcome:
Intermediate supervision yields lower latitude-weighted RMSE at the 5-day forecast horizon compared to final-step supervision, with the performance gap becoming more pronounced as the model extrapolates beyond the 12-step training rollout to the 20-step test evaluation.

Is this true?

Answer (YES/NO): NO